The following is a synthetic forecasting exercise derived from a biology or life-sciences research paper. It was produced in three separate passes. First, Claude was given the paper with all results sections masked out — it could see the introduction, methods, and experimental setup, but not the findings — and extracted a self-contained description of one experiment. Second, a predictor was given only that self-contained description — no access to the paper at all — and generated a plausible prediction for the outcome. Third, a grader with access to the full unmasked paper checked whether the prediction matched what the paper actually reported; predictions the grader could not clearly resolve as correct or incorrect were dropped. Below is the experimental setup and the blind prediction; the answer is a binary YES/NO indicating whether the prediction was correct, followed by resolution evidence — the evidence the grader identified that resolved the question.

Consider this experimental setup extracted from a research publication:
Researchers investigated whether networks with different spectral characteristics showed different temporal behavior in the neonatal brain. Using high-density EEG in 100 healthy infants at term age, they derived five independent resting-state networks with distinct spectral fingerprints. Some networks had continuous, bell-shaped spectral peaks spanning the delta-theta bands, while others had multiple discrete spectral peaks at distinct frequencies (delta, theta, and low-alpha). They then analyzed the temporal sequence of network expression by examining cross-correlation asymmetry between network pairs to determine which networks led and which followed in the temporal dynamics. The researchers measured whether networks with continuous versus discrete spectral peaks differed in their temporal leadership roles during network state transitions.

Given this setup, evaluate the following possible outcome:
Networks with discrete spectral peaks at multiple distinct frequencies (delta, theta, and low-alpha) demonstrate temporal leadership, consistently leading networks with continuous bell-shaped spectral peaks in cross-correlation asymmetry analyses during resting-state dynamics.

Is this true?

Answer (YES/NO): NO